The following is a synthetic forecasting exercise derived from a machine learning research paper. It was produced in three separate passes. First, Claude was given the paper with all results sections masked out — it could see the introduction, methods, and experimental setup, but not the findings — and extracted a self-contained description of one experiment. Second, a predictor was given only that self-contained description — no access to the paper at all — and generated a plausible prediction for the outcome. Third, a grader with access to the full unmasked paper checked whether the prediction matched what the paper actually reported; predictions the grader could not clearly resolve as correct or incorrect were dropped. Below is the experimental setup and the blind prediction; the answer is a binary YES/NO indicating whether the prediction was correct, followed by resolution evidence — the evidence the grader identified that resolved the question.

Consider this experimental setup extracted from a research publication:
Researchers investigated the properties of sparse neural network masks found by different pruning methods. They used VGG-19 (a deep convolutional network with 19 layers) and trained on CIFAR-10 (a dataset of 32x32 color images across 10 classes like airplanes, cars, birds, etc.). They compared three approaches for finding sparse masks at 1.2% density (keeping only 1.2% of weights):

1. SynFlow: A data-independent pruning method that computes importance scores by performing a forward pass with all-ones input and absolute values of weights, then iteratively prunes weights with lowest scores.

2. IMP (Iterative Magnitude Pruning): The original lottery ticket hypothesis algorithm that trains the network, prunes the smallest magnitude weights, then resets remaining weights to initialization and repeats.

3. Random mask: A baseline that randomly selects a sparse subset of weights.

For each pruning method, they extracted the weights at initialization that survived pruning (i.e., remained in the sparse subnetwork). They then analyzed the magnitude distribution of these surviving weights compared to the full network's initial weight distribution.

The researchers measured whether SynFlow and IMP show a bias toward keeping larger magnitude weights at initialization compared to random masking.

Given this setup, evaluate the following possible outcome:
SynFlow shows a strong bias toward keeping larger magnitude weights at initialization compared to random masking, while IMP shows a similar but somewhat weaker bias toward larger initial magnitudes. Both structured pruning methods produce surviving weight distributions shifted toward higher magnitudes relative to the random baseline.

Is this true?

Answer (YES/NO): YES